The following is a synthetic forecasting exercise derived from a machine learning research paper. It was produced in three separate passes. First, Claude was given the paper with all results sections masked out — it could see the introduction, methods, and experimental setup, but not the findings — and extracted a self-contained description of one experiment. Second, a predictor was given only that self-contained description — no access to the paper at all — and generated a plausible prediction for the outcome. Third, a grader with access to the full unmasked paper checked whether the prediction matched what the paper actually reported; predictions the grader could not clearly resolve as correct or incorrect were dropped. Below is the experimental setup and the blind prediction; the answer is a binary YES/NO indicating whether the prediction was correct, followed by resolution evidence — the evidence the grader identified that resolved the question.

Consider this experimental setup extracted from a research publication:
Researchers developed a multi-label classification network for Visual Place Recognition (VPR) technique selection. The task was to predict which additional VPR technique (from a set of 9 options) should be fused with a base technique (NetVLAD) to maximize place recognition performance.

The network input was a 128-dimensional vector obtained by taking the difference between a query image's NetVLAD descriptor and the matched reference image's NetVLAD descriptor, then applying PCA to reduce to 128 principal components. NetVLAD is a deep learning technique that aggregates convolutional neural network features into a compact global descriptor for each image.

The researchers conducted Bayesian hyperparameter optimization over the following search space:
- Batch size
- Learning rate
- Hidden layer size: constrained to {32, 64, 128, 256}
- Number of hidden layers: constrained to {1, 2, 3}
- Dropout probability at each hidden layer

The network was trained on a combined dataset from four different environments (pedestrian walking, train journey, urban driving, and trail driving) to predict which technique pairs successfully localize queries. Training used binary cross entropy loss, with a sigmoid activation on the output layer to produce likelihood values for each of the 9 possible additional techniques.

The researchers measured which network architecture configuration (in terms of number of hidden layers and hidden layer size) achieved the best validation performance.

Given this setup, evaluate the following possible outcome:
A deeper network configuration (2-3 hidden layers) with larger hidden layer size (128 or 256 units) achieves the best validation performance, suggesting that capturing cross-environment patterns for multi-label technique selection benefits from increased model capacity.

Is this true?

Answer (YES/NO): NO